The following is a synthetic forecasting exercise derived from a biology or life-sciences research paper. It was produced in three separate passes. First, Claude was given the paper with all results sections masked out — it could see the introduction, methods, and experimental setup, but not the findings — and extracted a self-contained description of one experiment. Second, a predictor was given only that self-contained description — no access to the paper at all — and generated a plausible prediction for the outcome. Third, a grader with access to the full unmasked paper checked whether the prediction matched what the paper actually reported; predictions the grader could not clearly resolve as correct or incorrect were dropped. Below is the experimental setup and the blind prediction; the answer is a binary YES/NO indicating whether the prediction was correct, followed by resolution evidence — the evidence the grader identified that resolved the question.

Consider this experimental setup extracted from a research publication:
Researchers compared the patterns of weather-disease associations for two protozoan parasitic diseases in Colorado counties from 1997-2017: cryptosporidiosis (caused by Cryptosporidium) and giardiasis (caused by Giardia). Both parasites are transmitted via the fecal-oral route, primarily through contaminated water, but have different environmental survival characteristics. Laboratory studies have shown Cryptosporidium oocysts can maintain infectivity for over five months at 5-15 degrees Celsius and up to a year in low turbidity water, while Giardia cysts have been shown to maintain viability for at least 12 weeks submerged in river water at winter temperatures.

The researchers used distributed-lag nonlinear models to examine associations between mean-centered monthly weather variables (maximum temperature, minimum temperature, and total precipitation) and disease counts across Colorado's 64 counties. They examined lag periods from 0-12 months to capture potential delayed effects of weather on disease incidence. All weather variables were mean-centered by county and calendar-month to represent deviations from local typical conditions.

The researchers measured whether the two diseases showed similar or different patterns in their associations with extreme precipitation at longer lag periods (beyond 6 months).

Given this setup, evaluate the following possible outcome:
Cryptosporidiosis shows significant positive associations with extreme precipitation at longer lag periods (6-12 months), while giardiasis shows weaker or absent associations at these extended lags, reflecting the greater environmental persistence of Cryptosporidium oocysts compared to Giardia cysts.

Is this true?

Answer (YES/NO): NO